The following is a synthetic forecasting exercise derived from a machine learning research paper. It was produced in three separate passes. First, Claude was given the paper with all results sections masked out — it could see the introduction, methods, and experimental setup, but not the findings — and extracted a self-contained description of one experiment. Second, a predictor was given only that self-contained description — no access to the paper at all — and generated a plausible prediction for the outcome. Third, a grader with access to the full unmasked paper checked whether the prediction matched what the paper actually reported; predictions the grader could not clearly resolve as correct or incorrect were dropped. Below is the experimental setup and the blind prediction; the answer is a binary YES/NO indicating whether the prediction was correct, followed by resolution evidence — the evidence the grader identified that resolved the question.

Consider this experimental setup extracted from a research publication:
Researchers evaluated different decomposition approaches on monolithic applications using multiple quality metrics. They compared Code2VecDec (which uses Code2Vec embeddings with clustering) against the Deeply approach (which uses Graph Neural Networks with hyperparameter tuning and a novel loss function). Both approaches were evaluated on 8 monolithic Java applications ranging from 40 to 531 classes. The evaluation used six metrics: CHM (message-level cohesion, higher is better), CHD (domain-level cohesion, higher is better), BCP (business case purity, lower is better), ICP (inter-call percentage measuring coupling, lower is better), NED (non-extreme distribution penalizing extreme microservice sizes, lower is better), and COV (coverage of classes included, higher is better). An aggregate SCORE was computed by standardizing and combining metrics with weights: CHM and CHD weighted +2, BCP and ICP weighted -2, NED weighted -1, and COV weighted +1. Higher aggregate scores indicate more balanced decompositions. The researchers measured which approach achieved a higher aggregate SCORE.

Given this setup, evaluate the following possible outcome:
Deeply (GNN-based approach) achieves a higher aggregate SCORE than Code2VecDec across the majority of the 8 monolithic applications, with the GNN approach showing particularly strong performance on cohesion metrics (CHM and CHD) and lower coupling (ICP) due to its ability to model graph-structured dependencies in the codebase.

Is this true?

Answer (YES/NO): NO